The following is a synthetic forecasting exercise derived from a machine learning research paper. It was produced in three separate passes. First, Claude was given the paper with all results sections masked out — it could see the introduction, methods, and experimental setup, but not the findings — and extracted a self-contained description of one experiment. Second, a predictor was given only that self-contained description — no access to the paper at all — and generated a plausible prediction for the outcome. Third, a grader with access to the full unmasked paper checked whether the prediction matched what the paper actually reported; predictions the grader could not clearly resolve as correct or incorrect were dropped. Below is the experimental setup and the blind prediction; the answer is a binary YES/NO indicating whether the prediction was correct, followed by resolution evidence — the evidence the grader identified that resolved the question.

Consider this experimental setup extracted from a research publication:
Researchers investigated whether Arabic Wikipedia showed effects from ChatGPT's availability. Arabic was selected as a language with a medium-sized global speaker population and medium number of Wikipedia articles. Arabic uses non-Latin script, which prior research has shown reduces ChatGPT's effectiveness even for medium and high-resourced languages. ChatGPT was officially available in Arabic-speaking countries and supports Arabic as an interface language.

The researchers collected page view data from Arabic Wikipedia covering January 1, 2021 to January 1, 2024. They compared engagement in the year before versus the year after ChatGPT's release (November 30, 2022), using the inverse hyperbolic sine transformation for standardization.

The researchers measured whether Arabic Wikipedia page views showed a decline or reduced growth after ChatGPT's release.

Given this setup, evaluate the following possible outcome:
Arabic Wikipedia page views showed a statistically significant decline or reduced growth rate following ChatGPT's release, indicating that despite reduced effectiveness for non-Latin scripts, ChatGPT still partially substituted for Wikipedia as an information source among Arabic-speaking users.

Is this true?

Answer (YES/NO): NO